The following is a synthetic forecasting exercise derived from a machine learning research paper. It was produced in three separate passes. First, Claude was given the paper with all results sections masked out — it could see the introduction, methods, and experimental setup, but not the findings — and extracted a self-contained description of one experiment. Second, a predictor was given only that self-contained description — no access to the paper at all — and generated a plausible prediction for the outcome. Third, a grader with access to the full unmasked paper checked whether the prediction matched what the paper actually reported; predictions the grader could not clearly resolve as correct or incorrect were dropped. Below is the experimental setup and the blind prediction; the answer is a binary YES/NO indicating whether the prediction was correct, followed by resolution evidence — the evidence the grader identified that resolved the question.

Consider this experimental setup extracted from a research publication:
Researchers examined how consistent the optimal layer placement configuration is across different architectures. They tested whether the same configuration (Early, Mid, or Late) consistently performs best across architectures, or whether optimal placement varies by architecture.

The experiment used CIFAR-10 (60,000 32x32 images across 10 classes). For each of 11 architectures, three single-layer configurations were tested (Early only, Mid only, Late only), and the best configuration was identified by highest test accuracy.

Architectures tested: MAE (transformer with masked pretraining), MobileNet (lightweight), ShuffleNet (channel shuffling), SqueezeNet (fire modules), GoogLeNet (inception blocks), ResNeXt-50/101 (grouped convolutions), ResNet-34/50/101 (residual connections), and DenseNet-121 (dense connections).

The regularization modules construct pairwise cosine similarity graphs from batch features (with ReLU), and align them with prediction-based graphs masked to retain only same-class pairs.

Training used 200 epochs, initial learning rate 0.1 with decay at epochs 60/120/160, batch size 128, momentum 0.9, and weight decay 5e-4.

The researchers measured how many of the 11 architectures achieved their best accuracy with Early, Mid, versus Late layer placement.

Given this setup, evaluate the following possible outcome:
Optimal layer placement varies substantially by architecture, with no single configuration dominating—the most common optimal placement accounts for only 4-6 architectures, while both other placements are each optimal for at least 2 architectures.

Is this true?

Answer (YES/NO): YES